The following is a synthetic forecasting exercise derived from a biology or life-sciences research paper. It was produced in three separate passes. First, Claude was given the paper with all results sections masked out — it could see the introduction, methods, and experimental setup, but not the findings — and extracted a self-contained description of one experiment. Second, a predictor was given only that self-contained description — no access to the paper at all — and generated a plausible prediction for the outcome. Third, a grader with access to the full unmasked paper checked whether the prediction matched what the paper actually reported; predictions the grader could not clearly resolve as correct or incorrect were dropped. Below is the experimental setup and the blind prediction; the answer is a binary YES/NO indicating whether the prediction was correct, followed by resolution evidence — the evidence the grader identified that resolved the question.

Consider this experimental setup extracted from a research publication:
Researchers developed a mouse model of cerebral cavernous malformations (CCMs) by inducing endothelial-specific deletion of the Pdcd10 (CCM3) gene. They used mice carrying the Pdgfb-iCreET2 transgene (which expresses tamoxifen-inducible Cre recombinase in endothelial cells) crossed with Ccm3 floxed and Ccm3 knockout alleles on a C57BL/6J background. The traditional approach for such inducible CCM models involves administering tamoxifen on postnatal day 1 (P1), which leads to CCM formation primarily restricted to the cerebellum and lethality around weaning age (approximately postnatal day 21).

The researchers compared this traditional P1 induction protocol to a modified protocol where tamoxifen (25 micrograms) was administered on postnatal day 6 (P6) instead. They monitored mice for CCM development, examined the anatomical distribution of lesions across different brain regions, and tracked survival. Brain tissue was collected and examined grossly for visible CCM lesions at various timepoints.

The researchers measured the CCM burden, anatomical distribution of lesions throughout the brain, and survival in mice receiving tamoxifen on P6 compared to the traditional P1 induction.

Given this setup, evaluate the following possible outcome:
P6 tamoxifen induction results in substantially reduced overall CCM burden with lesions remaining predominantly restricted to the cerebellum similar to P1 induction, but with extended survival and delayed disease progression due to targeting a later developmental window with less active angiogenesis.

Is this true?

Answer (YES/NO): NO